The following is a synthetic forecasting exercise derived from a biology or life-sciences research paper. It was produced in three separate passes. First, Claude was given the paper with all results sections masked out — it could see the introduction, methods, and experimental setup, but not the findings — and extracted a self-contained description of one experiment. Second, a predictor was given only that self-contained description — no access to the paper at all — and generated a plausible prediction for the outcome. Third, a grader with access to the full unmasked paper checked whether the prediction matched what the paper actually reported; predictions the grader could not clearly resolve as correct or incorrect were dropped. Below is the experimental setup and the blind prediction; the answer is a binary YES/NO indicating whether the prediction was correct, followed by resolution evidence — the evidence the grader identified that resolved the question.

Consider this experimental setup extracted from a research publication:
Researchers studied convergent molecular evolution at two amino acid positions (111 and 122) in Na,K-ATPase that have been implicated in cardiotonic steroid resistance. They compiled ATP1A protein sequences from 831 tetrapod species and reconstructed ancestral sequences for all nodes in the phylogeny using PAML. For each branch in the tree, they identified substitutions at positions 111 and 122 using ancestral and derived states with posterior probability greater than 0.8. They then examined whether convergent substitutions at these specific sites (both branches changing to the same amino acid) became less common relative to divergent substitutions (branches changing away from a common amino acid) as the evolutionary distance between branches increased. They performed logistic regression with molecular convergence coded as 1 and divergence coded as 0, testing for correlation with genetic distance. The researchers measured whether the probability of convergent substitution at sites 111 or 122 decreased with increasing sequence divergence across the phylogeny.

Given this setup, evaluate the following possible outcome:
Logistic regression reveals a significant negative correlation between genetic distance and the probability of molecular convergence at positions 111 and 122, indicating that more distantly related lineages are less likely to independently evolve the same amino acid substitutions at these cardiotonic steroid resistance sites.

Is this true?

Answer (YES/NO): NO